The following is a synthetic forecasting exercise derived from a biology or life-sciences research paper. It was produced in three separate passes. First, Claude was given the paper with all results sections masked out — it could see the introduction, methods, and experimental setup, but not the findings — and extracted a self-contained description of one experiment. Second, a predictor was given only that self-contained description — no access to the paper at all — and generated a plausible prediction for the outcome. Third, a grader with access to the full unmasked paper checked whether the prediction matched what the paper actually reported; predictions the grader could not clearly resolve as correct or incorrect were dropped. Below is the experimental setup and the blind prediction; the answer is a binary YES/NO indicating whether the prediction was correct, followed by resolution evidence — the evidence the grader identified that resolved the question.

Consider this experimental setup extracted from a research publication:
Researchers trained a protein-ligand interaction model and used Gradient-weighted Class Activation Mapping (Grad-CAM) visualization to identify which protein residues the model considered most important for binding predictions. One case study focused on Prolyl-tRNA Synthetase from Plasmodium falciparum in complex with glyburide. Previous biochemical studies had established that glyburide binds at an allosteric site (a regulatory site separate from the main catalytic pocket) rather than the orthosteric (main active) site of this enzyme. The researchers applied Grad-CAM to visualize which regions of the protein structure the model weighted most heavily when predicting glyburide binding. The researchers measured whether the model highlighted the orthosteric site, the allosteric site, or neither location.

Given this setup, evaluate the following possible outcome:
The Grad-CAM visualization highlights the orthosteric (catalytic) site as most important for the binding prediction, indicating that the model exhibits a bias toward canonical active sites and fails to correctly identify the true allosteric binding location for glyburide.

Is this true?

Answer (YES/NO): NO